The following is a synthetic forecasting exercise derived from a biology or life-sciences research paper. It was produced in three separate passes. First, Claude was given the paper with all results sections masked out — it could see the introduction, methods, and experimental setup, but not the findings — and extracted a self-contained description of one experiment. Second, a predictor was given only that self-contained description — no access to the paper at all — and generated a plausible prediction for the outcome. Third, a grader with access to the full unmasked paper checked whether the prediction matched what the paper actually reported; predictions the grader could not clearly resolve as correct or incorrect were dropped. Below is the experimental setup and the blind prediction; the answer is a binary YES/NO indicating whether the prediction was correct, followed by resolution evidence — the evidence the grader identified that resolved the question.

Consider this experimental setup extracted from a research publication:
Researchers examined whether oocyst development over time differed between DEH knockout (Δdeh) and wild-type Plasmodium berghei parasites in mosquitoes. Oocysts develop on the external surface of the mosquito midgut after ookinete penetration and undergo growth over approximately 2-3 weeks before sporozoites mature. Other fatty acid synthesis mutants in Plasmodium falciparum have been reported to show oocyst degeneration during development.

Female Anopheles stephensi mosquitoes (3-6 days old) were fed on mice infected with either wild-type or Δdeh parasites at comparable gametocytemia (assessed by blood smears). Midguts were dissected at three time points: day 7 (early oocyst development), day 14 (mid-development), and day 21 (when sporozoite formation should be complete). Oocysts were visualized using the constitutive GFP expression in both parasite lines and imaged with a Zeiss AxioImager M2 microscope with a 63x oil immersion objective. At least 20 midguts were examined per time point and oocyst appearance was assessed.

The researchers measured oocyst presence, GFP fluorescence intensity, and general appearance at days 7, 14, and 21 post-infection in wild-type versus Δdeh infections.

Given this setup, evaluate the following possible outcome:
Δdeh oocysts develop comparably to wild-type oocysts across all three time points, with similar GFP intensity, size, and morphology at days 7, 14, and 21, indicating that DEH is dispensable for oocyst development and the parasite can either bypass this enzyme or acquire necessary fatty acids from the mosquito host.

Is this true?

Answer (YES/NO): NO